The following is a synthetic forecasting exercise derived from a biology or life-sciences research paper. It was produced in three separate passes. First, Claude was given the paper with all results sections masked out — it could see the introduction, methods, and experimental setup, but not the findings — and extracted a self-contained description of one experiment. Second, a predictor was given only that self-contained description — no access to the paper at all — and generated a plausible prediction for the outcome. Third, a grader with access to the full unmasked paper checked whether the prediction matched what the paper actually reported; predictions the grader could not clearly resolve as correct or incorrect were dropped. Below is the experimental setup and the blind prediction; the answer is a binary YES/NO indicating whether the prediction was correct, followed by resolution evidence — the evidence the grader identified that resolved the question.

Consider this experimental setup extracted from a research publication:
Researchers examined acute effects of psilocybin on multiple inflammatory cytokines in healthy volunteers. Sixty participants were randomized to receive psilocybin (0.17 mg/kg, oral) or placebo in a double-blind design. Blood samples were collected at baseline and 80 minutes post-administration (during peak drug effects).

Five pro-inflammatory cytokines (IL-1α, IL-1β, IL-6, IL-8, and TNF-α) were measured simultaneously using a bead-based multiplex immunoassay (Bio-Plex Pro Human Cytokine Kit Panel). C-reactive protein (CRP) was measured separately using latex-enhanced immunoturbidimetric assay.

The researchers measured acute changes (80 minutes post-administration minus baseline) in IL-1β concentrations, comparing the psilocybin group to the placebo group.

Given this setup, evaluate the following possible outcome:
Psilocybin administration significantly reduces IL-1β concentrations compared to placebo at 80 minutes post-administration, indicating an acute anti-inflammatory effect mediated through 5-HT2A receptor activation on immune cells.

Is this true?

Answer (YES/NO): NO